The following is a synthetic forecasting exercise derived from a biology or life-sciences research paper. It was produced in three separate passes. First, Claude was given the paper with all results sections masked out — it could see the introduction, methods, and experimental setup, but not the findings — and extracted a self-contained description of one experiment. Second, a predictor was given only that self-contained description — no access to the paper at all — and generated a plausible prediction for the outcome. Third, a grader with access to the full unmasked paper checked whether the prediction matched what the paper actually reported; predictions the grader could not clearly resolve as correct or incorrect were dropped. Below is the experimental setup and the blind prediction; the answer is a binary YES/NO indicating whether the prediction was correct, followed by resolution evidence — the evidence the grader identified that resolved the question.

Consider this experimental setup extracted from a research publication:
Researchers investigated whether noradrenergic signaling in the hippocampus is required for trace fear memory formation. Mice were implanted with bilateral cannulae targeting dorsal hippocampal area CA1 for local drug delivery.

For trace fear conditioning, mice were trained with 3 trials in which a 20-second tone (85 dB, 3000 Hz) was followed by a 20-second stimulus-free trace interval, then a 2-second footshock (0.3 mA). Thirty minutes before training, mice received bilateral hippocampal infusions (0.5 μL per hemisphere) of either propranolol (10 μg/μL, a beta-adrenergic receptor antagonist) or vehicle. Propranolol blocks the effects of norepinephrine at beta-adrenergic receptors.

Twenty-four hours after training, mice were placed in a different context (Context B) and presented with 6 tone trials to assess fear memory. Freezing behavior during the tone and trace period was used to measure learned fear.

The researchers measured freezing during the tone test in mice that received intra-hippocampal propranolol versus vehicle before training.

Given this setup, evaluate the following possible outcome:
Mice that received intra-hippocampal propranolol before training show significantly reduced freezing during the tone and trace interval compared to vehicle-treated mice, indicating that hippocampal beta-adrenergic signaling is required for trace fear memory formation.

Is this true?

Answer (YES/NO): NO